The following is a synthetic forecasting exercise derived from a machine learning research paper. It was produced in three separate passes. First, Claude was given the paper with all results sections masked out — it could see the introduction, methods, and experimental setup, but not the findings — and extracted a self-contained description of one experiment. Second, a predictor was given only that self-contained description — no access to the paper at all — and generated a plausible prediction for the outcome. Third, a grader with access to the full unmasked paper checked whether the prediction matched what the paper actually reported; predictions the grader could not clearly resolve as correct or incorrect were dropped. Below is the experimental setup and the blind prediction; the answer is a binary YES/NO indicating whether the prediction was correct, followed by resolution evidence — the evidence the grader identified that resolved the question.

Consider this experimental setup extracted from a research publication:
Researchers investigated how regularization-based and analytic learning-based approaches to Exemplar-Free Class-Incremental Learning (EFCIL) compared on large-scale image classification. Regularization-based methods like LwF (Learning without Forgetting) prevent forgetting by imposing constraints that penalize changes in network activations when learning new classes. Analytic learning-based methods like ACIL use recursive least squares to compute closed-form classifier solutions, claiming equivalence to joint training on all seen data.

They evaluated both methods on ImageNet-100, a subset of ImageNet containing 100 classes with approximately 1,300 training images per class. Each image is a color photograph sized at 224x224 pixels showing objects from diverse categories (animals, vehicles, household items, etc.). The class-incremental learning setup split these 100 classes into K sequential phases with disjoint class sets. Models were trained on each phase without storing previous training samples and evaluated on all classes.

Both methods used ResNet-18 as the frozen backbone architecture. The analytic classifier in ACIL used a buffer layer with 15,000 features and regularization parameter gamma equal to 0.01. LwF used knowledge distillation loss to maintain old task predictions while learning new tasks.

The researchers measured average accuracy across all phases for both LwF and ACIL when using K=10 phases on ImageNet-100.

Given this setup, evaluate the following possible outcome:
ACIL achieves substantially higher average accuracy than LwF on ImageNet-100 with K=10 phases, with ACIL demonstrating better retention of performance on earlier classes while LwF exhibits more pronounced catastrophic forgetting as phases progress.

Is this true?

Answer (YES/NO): YES